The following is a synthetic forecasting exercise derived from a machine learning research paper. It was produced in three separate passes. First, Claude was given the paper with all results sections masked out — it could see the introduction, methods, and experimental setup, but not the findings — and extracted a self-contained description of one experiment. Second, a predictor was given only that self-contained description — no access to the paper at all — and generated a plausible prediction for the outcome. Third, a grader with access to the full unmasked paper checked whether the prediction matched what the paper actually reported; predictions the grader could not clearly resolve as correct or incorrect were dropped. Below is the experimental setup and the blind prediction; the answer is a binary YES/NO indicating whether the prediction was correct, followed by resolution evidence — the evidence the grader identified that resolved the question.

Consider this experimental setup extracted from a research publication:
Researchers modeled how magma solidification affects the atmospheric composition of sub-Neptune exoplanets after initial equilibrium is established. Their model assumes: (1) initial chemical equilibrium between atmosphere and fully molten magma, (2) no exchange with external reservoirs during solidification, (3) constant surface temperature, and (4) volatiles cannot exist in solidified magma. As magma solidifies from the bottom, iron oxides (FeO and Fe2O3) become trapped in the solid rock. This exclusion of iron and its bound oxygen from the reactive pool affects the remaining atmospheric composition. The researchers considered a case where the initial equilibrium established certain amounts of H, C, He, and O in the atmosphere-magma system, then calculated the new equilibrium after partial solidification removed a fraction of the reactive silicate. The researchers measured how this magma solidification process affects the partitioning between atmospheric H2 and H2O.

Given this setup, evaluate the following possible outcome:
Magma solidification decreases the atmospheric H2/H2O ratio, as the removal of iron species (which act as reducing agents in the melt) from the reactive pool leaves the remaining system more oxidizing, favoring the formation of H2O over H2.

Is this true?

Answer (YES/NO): NO